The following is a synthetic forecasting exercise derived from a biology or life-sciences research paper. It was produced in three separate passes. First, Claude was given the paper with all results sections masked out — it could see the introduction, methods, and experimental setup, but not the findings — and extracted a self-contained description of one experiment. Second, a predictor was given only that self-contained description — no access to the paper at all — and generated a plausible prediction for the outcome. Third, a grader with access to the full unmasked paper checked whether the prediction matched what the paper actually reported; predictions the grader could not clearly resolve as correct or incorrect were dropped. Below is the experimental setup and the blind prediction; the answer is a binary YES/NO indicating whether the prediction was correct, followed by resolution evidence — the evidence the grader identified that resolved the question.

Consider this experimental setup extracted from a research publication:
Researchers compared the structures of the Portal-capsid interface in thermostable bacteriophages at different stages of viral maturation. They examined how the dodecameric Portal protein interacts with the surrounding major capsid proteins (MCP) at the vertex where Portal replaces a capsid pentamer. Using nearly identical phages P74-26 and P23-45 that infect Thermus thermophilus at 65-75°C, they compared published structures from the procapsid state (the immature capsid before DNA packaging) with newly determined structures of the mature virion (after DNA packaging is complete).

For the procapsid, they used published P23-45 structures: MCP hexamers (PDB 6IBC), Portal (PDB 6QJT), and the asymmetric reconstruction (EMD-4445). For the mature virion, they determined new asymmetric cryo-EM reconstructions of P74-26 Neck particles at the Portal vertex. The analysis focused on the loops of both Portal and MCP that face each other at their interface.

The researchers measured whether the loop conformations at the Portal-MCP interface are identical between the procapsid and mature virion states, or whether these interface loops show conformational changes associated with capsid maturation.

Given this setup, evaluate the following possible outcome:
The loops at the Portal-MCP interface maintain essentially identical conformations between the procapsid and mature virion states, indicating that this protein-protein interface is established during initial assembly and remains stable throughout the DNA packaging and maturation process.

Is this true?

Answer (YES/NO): NO